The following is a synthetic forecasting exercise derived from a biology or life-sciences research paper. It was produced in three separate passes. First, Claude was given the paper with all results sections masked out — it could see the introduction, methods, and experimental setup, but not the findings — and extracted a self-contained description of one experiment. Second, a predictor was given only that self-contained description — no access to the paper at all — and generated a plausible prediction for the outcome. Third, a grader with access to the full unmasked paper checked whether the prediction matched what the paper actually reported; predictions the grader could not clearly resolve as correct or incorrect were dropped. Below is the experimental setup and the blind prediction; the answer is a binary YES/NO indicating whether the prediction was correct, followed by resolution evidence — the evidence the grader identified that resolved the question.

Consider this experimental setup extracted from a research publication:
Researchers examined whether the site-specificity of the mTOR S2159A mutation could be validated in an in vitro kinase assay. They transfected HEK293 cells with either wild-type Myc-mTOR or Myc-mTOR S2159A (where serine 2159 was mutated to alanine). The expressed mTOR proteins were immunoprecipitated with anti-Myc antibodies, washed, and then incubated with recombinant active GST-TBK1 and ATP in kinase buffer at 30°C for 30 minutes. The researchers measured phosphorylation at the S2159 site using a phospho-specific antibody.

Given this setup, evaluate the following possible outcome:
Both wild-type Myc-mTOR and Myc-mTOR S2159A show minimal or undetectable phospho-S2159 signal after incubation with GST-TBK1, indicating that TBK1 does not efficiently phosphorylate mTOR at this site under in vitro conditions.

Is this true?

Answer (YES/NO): NO